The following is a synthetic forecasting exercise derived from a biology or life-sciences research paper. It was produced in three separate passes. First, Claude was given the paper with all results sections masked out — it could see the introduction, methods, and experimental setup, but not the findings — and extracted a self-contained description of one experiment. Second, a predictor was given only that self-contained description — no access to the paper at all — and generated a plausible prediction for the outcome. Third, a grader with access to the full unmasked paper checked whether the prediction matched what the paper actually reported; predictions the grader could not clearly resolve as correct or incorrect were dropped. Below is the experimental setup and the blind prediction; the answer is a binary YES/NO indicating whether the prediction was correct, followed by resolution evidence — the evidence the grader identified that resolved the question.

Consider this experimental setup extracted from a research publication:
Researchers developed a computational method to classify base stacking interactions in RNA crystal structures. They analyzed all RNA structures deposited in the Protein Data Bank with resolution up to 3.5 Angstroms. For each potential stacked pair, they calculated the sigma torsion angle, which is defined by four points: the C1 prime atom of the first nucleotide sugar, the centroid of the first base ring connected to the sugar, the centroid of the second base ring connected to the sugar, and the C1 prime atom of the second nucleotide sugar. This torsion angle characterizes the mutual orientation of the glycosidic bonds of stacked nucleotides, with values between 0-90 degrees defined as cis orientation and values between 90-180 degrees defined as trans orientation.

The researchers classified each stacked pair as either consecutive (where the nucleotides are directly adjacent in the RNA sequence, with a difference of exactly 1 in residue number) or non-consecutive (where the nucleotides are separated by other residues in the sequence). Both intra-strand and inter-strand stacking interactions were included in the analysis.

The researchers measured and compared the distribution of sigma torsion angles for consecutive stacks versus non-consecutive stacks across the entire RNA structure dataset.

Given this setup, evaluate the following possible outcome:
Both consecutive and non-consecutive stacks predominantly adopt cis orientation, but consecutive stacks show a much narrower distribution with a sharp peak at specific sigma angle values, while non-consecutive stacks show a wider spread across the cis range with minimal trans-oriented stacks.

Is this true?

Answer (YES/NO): NO